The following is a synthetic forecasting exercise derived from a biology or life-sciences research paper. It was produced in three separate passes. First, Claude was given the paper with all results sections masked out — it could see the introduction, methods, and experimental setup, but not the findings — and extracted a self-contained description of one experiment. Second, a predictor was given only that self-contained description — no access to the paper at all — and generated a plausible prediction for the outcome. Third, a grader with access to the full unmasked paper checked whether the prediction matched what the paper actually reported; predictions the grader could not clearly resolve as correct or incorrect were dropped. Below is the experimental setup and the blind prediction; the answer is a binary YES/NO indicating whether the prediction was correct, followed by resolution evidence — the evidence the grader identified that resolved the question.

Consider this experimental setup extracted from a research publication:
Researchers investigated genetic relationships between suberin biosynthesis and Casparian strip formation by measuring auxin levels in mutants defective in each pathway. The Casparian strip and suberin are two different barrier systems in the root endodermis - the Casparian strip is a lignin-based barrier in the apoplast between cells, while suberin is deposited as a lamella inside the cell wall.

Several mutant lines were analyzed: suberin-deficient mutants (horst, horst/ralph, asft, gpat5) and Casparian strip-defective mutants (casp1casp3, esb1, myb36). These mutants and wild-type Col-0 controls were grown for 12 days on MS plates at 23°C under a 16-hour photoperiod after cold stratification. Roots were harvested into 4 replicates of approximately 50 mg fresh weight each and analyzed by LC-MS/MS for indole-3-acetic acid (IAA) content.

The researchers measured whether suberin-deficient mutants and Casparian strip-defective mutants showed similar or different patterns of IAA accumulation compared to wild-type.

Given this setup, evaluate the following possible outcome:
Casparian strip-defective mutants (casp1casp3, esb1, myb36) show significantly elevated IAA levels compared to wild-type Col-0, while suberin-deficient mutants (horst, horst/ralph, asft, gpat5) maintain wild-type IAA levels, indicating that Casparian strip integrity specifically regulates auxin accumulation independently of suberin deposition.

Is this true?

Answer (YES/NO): NO